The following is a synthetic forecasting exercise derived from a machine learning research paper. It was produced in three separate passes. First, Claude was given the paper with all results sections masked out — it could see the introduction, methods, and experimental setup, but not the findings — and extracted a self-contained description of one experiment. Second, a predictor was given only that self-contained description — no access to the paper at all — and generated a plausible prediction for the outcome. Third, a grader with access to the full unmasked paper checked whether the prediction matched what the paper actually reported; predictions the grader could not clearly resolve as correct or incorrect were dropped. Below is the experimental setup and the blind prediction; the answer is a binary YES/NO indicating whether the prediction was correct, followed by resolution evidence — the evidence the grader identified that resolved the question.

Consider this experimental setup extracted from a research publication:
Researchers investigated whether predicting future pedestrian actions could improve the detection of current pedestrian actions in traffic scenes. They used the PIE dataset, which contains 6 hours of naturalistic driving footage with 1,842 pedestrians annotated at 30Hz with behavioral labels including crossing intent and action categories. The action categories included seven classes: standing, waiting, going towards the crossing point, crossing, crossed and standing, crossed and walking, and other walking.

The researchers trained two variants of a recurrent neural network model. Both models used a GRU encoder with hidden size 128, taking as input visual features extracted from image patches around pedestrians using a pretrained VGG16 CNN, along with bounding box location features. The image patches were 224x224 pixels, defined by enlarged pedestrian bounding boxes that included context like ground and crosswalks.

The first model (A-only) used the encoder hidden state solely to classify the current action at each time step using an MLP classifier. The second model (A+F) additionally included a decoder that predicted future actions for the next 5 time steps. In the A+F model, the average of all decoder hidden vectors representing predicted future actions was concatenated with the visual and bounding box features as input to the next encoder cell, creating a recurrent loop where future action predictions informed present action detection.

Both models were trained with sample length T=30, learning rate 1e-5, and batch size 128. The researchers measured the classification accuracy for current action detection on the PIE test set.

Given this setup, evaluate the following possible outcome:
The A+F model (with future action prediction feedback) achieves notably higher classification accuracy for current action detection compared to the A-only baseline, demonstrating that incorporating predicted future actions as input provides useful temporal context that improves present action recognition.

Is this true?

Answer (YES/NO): NO